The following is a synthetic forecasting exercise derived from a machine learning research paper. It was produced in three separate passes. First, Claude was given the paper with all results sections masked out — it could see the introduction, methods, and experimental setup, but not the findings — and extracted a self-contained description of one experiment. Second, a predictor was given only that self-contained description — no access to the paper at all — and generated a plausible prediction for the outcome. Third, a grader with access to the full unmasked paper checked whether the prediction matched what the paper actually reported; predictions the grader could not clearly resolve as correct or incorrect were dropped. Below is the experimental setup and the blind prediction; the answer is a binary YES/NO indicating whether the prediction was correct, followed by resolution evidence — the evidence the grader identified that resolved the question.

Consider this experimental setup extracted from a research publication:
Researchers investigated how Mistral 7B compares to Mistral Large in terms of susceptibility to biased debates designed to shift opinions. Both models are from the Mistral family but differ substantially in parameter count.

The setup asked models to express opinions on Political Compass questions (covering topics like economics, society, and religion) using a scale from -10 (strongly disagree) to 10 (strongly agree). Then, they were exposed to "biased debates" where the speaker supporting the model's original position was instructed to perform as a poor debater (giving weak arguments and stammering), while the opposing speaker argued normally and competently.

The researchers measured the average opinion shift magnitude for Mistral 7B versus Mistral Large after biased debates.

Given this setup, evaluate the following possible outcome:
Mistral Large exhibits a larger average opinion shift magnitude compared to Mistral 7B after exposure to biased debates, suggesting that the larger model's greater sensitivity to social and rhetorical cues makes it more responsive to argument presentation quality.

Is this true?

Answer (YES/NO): YES